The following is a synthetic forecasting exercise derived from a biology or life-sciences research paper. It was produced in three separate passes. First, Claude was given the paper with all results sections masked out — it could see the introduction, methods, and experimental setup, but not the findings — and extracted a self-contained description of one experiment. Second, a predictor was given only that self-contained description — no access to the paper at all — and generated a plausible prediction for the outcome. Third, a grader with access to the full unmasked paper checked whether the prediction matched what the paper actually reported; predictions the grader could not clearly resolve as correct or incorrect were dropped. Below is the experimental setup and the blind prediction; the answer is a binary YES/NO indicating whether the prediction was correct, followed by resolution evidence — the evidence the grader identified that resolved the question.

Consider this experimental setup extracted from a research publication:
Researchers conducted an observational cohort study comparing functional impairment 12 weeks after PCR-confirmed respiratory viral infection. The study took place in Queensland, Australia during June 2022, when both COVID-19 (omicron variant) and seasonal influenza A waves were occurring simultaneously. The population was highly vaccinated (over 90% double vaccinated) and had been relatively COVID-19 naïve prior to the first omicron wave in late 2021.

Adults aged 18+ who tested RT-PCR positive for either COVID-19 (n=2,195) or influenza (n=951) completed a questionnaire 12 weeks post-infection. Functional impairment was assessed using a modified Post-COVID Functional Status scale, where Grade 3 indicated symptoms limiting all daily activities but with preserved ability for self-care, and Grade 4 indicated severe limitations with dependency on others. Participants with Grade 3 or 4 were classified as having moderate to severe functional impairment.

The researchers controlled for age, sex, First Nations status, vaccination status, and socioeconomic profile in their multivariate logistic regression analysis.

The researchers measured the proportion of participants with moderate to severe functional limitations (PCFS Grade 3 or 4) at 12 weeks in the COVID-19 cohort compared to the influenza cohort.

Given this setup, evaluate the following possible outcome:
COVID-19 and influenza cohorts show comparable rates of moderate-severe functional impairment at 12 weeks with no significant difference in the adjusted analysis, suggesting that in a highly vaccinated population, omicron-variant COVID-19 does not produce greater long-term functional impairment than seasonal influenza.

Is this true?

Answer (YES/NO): YES